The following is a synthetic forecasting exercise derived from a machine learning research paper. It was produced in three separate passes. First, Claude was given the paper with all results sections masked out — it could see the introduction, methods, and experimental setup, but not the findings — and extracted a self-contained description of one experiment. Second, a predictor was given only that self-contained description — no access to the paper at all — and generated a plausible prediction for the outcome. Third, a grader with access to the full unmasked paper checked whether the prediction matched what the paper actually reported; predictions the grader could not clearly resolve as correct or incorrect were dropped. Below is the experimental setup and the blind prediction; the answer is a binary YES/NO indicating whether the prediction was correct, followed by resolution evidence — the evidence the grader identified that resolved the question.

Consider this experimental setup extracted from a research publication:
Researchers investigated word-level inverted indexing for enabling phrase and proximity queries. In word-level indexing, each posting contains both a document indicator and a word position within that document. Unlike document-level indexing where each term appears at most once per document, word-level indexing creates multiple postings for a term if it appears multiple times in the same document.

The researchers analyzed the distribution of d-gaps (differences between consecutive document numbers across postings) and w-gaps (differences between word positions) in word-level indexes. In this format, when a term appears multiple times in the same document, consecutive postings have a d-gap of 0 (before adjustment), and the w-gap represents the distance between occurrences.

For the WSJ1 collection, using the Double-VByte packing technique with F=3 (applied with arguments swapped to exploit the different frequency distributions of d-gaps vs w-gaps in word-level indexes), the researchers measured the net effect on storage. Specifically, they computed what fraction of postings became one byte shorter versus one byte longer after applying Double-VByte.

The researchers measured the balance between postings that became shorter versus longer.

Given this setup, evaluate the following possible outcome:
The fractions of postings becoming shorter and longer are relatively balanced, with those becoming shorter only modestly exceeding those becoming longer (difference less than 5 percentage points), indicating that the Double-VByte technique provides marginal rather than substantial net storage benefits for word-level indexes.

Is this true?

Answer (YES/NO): NO